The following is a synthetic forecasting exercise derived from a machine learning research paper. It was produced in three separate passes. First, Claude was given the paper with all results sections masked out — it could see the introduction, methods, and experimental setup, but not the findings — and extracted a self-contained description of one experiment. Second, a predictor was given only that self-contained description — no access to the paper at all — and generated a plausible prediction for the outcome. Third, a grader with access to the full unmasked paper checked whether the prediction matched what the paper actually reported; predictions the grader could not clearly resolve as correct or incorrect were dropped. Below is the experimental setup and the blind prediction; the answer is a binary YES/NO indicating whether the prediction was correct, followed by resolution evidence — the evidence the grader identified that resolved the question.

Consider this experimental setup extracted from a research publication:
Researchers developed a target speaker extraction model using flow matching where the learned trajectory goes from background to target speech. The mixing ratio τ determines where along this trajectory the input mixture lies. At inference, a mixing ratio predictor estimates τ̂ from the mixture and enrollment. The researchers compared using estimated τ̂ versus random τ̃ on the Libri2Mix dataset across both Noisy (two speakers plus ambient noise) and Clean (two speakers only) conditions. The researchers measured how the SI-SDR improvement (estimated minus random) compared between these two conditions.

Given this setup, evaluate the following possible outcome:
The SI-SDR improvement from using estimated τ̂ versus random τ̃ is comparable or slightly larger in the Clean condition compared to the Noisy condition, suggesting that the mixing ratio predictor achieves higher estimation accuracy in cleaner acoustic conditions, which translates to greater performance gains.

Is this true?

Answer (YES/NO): YES